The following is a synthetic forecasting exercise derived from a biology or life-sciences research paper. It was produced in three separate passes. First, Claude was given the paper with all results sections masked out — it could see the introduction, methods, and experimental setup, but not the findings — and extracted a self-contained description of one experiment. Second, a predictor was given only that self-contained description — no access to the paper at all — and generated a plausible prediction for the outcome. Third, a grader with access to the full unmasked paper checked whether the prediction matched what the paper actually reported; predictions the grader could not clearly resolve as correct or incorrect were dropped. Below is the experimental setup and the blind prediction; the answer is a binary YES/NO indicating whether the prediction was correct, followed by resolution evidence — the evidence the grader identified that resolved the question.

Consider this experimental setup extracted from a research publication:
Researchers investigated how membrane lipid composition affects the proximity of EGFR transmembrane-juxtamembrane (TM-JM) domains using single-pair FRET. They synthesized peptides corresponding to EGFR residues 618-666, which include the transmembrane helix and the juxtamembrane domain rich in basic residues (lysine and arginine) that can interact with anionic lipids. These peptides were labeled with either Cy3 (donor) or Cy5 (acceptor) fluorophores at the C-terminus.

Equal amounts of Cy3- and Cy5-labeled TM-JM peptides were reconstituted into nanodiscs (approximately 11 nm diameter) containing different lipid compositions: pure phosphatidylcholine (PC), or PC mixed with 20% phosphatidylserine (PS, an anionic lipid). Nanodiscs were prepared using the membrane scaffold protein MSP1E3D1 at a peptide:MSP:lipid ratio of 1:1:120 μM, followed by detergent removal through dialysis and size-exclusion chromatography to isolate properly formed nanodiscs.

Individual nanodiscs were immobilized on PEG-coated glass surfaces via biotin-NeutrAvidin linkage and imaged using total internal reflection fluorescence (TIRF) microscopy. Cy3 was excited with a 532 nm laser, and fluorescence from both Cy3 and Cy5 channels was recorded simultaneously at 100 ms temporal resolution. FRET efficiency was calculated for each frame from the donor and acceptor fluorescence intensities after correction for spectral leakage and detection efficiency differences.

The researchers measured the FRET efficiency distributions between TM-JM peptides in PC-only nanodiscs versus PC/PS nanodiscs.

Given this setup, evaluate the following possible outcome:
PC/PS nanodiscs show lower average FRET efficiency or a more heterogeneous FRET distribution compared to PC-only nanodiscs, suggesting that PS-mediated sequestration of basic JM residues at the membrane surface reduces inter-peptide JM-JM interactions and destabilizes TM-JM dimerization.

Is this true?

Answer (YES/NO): NO